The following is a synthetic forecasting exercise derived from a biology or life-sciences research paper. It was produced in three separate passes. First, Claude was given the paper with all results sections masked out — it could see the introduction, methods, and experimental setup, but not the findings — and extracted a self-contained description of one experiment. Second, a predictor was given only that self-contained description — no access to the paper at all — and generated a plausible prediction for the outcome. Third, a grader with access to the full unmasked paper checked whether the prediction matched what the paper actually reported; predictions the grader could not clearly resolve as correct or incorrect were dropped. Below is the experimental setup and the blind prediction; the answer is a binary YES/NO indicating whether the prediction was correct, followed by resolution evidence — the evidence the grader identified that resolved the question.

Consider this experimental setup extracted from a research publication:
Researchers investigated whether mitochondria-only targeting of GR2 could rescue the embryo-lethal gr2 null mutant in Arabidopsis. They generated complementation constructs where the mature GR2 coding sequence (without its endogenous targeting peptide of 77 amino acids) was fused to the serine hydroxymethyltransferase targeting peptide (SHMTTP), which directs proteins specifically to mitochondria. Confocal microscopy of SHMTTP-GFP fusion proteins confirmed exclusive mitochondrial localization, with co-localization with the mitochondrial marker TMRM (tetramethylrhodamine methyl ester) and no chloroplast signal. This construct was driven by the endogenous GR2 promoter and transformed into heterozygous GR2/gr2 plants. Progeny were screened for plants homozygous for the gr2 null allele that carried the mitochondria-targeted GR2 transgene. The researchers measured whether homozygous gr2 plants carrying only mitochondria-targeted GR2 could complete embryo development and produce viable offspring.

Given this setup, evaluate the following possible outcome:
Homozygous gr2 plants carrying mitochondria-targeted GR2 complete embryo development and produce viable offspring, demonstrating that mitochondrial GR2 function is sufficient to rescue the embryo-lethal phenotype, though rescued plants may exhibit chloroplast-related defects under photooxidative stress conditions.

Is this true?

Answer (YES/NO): NO